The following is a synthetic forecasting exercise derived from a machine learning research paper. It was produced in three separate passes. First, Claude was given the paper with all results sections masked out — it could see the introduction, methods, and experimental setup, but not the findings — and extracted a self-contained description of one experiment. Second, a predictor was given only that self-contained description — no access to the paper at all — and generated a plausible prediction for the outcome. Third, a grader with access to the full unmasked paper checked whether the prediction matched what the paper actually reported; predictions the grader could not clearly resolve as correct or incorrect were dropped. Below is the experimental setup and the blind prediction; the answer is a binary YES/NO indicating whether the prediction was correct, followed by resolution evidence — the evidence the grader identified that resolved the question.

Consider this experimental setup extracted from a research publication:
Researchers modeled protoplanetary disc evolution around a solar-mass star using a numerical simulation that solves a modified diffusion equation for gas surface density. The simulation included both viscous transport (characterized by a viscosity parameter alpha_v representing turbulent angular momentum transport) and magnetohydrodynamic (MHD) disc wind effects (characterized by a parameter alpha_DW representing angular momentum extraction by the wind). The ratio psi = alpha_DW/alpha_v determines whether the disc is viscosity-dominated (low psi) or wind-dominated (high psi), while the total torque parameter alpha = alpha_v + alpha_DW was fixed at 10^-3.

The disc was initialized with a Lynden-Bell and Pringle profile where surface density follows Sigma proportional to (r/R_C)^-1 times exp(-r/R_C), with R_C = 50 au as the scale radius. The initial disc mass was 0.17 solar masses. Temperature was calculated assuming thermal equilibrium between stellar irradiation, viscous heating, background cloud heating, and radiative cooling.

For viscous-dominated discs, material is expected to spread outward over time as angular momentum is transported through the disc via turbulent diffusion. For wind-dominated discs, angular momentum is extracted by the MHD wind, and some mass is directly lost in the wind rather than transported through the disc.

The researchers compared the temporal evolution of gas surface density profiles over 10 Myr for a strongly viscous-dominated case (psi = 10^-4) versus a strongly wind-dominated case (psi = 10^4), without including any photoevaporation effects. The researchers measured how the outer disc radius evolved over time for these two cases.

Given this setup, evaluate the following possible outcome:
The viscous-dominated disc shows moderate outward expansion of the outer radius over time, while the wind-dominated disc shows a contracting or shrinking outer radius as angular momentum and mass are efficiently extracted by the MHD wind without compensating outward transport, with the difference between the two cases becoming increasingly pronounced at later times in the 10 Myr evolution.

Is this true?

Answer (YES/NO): YES